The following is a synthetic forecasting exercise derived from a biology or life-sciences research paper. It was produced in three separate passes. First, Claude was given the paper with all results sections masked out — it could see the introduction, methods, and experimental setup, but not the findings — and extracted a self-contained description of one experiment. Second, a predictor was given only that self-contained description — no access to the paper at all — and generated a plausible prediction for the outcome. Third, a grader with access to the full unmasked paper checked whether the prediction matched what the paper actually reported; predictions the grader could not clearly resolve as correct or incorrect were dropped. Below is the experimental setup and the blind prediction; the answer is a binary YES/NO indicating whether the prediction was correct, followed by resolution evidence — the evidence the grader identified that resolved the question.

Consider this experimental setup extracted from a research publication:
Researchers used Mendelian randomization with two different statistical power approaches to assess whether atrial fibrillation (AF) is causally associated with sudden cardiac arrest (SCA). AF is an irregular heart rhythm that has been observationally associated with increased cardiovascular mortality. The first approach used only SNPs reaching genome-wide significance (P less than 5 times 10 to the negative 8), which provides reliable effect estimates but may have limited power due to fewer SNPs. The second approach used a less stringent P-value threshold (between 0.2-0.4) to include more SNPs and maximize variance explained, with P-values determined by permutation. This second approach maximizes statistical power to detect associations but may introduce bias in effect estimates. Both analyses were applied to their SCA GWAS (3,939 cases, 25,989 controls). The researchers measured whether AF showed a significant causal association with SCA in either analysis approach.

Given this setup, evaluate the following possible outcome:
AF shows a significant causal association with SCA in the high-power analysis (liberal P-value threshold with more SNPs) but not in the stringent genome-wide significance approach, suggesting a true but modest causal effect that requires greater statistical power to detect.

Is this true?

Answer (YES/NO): YES